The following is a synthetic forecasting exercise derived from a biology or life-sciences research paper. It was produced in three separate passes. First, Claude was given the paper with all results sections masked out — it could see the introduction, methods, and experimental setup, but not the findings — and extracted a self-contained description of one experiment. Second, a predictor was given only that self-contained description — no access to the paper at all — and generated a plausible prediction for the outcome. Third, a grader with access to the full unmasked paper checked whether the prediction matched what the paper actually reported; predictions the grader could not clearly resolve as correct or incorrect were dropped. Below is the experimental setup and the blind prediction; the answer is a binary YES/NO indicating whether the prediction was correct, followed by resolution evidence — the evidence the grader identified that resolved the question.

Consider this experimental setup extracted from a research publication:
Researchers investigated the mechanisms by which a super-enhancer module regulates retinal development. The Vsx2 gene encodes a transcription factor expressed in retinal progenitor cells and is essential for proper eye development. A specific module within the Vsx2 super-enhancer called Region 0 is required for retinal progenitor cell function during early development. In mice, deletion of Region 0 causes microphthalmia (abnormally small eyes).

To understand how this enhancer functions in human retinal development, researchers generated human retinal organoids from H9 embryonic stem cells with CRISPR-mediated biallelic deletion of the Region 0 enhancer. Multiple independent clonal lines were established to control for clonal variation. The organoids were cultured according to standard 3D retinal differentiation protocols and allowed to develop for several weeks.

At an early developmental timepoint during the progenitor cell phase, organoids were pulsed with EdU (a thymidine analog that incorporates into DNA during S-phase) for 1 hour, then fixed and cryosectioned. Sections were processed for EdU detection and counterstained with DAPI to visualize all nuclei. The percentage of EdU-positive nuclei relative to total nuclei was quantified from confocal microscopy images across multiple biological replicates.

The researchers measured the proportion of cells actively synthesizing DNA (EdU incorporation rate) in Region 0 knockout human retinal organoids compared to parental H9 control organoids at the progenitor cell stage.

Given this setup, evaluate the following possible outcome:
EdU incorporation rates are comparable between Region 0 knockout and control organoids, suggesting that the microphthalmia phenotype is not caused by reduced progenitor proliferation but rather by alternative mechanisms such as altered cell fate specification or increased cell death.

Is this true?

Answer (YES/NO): NO